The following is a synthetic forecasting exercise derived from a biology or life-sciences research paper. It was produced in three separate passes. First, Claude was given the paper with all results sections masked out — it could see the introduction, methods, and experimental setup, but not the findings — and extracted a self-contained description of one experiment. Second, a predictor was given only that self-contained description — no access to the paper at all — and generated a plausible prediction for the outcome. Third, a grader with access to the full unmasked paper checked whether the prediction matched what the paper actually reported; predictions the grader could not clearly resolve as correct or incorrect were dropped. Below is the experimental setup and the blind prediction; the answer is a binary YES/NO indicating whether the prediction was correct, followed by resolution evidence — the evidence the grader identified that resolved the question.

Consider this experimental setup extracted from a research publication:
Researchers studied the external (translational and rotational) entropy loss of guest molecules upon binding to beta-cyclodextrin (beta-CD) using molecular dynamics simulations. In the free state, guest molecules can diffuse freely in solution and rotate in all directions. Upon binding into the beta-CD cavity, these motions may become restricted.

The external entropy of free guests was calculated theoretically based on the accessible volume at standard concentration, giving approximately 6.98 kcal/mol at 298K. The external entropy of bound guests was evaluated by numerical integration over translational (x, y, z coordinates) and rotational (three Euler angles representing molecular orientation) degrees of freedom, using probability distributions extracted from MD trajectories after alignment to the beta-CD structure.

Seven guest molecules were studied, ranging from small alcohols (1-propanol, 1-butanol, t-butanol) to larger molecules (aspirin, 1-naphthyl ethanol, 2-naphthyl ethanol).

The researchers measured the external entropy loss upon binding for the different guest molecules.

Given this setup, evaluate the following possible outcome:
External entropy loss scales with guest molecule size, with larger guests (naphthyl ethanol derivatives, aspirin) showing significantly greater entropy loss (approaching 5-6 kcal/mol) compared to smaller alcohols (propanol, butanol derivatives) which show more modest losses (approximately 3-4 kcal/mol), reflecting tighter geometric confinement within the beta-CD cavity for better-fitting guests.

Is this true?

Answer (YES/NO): NO